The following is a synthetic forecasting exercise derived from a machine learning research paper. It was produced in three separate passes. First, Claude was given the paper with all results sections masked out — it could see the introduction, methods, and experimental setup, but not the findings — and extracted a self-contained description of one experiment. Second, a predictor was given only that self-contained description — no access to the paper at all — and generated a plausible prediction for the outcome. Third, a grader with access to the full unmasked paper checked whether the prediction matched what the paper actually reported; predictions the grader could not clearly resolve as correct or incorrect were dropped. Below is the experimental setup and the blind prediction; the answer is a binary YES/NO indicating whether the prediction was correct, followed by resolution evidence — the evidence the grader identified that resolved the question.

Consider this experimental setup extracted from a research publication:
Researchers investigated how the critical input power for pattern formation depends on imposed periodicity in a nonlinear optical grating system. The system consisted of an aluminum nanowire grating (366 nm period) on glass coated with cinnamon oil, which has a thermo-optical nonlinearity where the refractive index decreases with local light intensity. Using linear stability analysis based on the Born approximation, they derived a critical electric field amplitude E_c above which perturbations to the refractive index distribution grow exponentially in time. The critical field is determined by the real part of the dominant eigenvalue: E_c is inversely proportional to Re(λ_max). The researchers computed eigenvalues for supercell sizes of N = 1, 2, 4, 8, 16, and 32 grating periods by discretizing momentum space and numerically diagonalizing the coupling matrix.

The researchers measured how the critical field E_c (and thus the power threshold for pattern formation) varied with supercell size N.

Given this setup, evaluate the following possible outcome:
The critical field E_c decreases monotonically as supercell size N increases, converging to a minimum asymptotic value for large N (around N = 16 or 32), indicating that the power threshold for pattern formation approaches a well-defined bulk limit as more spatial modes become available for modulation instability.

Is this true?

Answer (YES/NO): YES